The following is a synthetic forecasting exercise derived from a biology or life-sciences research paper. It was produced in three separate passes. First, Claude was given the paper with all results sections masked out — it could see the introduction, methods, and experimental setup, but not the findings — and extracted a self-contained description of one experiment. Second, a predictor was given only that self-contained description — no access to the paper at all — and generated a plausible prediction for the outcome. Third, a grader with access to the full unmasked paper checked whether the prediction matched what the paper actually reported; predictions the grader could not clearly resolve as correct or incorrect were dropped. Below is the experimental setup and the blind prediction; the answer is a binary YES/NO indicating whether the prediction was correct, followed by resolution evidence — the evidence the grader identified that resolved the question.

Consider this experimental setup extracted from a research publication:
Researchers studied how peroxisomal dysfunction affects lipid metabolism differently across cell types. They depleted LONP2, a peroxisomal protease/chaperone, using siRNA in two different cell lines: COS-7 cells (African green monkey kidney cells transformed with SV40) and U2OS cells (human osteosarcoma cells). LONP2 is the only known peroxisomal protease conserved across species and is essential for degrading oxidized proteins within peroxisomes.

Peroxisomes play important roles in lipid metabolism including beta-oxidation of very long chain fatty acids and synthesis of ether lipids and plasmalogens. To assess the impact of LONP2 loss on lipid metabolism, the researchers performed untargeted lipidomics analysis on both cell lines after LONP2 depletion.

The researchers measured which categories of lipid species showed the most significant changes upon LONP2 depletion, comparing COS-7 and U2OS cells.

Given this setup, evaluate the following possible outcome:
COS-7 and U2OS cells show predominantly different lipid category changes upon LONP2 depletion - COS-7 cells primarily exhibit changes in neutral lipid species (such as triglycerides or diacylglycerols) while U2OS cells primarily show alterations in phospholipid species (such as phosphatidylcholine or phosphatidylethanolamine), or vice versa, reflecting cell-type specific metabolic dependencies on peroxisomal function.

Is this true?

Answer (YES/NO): NO